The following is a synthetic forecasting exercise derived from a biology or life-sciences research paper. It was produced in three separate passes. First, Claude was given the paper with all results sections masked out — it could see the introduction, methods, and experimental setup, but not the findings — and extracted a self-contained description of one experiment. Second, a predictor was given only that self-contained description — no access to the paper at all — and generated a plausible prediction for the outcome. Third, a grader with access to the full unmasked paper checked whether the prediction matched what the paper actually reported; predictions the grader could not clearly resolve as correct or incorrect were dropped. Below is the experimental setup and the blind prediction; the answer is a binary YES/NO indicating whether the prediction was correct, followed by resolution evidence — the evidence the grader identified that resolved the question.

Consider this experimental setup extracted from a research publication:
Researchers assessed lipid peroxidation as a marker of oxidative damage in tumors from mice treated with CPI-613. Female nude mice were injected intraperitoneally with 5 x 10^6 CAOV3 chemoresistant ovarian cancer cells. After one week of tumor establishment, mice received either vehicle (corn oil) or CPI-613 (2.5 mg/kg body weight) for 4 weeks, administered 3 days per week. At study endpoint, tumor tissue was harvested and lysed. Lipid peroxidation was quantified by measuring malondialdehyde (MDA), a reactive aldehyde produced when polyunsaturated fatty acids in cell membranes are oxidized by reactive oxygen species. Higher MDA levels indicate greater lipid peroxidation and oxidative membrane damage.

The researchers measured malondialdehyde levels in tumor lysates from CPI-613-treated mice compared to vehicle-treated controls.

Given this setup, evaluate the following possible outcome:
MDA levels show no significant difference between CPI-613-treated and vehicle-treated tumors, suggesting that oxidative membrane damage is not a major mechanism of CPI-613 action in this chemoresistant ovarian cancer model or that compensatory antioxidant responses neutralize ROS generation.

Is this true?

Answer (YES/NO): NO